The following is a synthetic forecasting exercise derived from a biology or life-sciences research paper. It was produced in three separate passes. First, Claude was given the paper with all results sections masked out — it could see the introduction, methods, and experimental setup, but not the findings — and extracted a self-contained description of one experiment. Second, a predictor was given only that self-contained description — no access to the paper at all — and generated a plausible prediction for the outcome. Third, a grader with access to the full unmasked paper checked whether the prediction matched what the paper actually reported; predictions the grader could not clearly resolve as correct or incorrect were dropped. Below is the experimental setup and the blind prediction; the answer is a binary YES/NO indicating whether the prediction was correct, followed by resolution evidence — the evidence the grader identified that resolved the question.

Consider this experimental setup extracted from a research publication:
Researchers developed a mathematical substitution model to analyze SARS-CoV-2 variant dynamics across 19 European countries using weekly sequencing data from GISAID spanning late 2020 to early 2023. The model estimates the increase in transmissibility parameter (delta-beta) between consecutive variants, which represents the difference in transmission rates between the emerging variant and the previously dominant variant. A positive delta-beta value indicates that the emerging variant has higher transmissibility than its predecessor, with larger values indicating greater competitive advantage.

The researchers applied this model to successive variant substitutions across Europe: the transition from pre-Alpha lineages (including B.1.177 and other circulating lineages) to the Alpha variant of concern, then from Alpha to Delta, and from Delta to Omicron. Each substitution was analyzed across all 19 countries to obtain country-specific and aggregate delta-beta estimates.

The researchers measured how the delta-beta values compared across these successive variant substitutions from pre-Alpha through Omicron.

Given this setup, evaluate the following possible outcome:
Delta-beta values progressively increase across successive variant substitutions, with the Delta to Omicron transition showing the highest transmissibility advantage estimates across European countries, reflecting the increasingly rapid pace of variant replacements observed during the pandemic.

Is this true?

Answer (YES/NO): YES